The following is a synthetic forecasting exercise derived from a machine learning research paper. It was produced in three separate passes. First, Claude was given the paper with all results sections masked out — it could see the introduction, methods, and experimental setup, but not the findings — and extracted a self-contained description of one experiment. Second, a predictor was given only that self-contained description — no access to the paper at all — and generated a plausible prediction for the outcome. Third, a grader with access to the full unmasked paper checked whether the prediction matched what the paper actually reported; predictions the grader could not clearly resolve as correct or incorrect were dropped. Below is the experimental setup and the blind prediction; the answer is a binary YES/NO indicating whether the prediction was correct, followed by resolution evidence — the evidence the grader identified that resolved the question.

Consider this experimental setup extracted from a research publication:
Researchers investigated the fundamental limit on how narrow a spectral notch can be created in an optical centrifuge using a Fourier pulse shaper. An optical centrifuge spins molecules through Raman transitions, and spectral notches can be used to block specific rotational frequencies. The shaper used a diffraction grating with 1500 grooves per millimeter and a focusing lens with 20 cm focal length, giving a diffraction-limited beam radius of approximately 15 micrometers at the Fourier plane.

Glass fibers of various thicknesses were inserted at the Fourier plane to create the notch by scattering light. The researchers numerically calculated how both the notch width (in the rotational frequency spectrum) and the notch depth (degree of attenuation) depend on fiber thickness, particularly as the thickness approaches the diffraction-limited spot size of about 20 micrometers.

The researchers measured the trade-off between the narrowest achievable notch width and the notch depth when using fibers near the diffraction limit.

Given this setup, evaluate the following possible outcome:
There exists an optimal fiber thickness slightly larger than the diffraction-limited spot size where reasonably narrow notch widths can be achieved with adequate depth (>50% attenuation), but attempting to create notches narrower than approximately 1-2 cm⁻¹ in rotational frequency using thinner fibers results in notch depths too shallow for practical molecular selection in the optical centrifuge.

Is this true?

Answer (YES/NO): NO